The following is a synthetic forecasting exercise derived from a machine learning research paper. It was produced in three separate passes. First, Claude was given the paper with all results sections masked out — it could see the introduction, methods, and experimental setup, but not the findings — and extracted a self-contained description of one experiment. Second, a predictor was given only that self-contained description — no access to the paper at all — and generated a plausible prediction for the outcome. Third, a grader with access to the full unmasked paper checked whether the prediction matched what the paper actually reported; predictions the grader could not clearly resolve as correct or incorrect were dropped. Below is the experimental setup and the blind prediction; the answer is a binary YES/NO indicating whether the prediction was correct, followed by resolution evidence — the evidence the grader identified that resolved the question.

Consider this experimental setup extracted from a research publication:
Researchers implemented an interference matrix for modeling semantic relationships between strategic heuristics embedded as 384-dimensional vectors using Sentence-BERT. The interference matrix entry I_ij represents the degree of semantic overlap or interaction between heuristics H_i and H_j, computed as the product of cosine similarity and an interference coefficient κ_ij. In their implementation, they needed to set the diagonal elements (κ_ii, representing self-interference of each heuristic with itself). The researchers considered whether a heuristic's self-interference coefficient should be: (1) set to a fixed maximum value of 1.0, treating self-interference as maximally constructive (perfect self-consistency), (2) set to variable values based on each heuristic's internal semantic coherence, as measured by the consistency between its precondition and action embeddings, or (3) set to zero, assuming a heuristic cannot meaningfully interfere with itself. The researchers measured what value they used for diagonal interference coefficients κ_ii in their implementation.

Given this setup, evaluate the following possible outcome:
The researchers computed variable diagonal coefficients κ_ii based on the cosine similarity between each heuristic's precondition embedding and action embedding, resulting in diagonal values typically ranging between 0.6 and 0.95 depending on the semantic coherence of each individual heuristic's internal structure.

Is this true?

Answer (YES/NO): NO